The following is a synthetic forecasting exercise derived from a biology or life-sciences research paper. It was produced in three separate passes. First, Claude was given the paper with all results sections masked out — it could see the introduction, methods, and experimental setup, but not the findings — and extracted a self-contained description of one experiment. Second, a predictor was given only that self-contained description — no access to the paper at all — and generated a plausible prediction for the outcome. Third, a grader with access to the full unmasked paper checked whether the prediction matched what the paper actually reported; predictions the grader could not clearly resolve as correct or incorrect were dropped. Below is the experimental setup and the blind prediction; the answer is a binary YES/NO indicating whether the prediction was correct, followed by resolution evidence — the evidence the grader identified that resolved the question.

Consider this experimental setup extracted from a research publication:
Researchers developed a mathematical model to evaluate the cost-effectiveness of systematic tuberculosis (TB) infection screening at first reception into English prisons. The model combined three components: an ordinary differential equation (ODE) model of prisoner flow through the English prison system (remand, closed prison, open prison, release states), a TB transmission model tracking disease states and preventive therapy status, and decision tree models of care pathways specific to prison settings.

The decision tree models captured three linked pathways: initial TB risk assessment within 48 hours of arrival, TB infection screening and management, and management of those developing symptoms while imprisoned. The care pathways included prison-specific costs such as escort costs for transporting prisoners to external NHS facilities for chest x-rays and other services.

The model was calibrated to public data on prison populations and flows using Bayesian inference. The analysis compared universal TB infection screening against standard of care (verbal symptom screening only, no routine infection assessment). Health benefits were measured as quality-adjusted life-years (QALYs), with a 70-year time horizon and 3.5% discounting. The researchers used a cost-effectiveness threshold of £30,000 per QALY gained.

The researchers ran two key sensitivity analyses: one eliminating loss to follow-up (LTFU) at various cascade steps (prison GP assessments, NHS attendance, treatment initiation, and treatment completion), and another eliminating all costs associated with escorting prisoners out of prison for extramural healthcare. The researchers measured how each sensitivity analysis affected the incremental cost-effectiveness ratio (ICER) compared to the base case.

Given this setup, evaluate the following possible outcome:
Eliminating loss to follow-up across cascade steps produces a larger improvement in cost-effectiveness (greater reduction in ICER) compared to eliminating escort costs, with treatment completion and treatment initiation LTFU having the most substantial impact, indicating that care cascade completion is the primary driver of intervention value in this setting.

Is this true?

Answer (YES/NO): NO